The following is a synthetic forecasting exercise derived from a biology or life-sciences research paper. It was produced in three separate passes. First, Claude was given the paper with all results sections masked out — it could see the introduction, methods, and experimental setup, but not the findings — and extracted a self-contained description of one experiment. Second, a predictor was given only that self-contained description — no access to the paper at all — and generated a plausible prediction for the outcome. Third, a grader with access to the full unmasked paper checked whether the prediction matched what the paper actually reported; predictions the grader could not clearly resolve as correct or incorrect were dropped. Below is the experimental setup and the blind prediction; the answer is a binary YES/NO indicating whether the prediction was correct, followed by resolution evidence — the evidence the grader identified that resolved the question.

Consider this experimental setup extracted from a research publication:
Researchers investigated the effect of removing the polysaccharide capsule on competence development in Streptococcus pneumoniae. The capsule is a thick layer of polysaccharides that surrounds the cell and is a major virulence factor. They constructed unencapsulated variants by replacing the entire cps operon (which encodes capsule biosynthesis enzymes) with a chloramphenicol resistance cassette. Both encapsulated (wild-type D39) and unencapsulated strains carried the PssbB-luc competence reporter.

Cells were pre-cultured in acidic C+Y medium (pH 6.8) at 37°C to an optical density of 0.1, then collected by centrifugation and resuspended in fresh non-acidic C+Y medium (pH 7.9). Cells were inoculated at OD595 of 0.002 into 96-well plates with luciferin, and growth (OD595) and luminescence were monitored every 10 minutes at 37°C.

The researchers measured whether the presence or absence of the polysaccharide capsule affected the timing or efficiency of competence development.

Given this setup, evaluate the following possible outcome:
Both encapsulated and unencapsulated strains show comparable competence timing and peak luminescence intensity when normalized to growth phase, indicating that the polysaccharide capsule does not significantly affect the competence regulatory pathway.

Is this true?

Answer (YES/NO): NO